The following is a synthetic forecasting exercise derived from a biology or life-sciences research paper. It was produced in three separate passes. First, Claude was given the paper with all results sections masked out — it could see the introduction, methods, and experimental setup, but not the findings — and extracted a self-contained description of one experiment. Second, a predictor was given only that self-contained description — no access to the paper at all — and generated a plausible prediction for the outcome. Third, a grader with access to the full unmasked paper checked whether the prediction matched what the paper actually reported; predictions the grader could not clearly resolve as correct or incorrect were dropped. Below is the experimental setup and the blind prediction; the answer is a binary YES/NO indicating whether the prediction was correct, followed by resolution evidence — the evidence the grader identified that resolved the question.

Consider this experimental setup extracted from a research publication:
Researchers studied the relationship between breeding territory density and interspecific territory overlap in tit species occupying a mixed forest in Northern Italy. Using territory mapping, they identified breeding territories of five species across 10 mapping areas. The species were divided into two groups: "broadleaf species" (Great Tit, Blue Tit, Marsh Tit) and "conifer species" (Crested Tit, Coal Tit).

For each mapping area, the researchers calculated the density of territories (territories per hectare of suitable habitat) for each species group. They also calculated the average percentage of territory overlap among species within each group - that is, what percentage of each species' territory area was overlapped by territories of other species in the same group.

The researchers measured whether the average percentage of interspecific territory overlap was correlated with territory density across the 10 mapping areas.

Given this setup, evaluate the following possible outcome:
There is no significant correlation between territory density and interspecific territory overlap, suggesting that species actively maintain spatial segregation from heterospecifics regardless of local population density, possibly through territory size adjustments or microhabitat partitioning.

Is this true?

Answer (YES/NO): YES